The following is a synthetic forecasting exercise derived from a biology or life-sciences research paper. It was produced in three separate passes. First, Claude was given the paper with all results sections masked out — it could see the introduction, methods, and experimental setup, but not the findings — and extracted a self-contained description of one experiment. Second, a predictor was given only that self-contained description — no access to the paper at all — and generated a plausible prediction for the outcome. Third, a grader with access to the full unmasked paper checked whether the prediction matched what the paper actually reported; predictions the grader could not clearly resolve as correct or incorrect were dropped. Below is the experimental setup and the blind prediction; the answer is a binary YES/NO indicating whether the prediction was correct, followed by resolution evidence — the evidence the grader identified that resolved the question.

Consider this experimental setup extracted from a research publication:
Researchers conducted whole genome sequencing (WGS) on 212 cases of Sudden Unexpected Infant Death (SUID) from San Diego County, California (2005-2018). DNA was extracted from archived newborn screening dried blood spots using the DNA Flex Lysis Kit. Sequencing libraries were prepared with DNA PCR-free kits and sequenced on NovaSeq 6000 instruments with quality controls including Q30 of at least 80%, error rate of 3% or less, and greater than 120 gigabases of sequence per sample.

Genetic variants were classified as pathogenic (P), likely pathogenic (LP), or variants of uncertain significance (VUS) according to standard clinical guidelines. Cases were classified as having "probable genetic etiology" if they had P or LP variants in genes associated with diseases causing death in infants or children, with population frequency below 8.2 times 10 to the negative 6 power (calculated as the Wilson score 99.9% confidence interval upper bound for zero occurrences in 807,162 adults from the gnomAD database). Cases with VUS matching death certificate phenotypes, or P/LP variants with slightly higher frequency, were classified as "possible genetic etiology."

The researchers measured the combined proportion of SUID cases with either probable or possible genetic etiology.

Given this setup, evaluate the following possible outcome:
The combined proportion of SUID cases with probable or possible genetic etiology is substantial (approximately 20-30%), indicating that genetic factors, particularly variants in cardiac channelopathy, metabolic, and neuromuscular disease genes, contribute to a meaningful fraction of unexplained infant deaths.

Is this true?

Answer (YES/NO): NO